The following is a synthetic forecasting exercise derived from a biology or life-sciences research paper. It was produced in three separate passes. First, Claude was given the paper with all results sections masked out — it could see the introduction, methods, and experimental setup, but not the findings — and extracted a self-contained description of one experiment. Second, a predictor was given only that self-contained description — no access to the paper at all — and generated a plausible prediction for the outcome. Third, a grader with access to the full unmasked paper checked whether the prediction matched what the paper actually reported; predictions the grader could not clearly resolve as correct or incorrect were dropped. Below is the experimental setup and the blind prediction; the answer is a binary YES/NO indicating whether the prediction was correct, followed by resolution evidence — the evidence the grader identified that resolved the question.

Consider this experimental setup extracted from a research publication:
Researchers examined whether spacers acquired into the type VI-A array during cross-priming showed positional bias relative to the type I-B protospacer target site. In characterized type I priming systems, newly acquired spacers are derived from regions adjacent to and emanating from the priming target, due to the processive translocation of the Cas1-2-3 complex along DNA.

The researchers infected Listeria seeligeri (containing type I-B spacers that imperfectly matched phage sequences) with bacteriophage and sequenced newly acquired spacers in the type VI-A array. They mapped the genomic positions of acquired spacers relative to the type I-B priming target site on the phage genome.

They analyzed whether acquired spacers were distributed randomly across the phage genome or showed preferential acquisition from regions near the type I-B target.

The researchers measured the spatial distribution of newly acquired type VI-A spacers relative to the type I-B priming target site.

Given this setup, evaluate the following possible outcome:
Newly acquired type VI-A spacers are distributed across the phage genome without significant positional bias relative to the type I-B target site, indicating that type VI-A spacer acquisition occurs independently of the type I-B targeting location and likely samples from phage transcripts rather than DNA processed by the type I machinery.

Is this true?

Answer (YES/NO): NO